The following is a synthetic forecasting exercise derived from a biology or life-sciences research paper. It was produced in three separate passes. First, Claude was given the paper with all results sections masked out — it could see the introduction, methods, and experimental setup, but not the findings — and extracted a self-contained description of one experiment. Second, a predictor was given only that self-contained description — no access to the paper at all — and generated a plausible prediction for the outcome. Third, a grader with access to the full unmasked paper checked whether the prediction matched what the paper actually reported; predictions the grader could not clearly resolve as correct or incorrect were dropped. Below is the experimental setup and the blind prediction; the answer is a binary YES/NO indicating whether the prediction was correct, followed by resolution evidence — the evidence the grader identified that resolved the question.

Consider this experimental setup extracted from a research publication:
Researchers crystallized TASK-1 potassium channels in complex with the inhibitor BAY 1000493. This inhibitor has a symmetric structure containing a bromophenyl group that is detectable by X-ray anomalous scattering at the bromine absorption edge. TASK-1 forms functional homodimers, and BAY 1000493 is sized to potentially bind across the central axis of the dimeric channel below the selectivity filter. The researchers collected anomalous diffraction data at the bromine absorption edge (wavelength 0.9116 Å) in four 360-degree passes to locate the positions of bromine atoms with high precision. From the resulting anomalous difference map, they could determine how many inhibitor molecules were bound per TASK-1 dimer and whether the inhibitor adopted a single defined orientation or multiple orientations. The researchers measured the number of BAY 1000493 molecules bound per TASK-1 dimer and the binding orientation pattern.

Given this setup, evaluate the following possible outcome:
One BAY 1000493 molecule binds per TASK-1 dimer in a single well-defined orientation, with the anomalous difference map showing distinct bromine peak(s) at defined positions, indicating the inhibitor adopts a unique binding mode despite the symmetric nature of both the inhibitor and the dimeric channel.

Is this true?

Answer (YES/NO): NO